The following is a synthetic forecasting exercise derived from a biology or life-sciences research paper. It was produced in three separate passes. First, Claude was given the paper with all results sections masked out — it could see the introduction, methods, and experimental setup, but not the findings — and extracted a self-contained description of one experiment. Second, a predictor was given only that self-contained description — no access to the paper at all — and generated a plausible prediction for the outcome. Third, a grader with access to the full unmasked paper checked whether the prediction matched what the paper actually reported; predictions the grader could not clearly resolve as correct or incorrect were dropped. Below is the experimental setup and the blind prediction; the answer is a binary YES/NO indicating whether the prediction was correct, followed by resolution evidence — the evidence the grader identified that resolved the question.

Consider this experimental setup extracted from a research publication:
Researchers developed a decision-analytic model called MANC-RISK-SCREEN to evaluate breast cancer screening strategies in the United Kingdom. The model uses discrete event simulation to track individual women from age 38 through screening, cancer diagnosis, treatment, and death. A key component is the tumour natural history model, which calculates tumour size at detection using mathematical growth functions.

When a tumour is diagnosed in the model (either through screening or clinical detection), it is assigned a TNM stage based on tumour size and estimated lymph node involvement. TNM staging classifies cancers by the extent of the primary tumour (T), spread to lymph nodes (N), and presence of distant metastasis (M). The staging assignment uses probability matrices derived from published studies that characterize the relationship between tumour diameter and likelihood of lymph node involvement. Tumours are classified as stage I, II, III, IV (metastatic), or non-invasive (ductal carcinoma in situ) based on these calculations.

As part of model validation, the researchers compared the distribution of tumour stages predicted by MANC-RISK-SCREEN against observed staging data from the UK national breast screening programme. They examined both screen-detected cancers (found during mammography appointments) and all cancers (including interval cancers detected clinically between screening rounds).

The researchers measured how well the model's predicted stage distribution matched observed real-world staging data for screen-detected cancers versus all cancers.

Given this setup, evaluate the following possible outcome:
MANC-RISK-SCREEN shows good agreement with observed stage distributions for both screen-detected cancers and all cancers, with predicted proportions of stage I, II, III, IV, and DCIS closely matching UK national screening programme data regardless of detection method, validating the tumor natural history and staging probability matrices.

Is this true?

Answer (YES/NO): NO